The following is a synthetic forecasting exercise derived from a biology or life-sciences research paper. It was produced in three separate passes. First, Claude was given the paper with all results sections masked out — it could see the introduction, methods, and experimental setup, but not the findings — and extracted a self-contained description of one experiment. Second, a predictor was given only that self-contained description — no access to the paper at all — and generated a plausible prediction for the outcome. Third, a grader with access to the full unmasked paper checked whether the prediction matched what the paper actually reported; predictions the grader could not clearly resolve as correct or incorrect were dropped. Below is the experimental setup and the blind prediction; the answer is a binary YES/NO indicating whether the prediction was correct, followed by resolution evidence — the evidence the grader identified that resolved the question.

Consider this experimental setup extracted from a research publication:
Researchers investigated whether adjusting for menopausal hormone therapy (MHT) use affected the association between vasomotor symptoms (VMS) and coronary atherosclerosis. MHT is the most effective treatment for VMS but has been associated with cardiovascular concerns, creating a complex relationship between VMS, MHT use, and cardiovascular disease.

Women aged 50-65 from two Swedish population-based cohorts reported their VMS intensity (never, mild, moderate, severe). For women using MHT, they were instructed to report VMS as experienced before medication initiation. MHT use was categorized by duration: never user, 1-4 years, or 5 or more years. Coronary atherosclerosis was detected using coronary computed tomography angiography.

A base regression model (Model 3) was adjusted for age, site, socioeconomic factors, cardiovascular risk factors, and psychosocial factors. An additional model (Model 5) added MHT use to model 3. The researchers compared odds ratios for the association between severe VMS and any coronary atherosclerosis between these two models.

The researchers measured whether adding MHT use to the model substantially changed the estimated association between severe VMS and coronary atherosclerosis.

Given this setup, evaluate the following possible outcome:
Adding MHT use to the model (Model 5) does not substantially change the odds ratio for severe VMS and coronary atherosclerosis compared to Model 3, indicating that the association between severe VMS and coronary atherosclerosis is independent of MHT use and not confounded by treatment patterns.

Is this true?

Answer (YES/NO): NO